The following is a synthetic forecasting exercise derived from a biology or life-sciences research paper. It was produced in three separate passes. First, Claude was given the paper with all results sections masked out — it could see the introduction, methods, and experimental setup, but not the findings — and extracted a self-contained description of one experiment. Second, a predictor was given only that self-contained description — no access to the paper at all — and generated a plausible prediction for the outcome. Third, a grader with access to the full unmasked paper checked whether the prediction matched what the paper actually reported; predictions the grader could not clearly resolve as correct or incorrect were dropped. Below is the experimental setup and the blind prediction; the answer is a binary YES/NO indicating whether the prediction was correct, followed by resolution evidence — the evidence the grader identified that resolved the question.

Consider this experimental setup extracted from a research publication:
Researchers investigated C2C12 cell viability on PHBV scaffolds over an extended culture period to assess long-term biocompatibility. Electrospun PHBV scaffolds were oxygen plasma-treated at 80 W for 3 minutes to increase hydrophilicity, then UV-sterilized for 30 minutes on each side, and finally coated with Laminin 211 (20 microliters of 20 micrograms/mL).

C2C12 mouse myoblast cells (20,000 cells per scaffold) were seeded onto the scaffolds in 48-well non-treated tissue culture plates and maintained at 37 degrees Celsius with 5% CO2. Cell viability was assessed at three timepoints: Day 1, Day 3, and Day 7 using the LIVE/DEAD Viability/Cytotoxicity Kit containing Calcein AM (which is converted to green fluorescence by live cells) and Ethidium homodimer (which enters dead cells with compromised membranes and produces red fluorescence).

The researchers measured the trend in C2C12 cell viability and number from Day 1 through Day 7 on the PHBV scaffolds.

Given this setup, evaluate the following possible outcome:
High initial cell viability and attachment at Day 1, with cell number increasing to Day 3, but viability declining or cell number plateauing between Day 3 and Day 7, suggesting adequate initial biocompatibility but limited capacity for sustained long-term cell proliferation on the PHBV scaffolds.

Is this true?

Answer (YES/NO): NO